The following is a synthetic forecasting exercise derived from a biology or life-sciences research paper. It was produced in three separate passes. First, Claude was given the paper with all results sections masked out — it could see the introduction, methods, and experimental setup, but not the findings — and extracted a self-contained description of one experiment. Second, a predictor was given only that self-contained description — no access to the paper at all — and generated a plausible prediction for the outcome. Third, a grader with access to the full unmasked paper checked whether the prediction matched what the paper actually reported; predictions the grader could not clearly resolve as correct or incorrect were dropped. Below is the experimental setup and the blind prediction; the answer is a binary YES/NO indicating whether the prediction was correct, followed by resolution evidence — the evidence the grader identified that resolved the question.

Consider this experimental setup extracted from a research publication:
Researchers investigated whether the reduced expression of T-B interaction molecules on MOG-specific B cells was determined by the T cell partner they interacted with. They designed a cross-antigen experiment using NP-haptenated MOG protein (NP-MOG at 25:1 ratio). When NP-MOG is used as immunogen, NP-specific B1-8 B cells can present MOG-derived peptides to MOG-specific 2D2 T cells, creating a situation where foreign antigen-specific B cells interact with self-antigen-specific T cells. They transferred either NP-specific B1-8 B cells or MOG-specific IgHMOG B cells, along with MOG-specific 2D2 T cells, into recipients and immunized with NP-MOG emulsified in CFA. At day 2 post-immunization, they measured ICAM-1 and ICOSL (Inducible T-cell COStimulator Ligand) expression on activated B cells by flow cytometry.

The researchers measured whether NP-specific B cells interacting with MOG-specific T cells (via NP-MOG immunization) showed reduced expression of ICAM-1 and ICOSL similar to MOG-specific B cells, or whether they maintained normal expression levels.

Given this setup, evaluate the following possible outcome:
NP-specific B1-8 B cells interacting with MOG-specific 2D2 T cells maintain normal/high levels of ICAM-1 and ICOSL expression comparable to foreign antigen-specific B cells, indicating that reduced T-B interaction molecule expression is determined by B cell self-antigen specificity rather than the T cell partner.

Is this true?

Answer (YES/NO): YES